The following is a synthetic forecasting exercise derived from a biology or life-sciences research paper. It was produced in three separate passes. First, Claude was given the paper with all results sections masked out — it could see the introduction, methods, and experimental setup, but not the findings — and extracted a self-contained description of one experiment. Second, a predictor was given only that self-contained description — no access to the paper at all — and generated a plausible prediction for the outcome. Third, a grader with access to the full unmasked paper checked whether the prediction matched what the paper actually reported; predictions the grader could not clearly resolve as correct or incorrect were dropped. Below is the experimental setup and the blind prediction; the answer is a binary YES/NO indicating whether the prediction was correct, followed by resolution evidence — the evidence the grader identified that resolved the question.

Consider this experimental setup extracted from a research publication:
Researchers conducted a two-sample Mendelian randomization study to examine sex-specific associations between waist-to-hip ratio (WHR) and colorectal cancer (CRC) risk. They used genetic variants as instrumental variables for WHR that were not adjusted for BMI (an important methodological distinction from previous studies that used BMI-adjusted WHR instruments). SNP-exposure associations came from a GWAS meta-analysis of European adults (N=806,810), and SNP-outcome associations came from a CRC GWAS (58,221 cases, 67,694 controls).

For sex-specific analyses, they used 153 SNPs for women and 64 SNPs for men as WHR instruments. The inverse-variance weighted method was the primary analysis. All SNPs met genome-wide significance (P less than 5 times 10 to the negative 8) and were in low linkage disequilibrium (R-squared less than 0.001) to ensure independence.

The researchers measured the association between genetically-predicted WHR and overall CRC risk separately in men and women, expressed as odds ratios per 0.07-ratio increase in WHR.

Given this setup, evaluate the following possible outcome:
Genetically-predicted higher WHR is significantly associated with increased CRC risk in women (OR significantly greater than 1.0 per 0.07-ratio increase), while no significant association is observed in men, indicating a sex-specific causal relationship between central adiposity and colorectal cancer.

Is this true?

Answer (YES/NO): YES